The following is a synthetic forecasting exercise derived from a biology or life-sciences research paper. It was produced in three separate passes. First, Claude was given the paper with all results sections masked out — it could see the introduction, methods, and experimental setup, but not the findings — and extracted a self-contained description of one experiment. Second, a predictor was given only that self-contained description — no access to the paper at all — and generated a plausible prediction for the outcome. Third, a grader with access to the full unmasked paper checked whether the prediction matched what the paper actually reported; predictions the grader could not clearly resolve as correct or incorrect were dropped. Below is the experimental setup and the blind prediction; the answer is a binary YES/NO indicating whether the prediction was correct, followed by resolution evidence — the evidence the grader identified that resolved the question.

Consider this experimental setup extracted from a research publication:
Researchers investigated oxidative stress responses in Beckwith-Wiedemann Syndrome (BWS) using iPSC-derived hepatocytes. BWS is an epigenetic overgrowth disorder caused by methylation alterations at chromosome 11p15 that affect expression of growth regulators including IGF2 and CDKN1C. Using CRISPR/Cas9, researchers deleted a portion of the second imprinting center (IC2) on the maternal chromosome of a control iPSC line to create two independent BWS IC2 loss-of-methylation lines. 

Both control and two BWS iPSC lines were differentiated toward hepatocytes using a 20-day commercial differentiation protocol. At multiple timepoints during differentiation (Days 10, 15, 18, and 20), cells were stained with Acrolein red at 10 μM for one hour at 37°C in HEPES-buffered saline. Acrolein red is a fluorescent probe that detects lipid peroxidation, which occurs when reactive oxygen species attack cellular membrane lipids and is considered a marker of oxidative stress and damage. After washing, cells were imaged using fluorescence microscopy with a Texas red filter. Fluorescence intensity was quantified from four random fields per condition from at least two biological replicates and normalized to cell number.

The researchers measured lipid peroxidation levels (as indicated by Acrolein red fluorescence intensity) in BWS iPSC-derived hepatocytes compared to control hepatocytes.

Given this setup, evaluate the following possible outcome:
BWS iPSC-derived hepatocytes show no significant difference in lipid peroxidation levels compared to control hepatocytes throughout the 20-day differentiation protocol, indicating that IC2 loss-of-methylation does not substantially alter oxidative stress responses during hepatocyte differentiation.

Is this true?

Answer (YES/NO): NO